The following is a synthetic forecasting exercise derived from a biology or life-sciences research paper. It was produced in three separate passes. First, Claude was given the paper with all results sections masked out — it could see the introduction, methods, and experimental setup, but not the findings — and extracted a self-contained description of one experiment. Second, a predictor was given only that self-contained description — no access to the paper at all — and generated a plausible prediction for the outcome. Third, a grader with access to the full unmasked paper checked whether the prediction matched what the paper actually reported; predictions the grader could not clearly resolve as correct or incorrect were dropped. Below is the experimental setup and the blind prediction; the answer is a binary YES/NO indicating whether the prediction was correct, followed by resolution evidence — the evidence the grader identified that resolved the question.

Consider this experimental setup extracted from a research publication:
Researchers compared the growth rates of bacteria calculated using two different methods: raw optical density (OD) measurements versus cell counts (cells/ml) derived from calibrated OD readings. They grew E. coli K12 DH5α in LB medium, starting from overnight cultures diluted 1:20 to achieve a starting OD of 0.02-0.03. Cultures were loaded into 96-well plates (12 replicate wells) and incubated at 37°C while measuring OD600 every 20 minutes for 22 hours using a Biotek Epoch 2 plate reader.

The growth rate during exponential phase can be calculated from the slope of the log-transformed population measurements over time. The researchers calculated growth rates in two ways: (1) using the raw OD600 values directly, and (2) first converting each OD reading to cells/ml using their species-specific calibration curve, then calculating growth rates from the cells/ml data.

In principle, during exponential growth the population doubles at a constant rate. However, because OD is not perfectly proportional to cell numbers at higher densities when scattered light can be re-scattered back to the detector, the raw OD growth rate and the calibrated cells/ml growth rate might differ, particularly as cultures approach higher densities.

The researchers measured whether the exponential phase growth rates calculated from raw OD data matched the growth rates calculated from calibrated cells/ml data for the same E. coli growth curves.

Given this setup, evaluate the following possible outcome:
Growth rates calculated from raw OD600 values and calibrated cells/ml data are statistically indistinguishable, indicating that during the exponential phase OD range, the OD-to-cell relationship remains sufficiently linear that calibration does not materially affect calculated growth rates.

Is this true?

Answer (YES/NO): NO